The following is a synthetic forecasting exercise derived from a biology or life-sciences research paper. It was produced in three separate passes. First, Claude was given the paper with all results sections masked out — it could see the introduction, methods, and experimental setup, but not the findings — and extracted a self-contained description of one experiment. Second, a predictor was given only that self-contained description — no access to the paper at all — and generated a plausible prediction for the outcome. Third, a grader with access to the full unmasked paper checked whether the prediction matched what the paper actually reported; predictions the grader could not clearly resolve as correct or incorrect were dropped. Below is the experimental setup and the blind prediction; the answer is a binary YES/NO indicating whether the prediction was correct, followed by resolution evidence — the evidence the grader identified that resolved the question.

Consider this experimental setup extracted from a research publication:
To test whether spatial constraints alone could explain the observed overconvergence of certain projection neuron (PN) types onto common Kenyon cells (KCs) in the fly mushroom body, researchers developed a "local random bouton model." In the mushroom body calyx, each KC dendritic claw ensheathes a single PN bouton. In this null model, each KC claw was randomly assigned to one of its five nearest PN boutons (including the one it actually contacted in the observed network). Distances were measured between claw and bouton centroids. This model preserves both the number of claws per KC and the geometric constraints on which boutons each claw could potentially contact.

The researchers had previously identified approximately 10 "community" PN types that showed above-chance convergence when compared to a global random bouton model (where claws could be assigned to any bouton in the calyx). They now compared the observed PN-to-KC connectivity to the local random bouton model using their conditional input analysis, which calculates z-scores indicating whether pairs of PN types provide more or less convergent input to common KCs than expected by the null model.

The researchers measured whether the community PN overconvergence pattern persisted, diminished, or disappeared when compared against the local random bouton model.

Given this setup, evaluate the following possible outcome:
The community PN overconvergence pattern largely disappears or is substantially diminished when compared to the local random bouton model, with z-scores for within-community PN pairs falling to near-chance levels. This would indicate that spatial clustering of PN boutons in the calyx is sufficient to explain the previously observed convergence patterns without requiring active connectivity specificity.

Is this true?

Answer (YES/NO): YES